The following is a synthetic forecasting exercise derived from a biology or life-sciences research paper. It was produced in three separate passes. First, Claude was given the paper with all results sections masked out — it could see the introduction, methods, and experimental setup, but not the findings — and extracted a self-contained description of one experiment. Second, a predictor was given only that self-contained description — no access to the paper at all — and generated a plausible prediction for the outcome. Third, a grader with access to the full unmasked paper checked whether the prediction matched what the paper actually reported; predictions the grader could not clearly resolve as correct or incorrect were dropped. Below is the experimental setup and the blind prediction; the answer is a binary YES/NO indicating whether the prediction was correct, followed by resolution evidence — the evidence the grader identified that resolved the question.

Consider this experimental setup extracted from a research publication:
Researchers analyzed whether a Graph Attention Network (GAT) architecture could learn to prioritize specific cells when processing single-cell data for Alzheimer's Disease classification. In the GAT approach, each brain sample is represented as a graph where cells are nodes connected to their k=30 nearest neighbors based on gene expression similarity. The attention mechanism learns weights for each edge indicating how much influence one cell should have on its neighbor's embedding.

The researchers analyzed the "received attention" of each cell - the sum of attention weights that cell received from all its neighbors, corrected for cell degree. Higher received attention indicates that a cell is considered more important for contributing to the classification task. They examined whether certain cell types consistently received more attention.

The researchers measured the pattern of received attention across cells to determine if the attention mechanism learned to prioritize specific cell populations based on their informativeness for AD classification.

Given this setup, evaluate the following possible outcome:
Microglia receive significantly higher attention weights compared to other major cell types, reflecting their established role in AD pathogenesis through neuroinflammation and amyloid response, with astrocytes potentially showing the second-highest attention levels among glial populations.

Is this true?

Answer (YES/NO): NO